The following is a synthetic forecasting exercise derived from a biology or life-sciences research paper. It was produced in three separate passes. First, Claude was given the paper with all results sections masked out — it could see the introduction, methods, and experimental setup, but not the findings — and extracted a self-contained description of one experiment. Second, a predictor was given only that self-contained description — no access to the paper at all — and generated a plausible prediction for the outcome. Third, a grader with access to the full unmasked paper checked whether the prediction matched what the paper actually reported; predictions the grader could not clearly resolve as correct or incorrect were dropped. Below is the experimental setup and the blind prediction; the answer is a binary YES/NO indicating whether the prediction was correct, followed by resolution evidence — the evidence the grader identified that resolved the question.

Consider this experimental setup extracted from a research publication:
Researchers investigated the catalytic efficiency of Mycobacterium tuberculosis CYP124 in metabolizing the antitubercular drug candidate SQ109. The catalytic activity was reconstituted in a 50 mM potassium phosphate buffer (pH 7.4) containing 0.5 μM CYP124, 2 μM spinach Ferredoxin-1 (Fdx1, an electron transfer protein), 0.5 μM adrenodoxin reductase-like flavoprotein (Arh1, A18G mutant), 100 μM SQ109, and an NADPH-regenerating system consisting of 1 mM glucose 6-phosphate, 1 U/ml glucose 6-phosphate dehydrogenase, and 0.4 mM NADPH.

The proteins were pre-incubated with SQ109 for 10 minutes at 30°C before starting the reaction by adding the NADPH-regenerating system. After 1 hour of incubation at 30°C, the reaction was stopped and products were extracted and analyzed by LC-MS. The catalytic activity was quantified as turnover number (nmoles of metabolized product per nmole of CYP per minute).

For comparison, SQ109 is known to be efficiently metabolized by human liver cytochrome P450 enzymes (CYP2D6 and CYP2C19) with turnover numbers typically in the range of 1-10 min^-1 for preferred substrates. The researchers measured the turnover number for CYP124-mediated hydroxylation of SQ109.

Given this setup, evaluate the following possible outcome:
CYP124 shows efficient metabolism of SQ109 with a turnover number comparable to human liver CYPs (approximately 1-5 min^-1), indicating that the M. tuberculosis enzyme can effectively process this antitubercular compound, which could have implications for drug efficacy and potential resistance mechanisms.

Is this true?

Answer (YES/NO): NO